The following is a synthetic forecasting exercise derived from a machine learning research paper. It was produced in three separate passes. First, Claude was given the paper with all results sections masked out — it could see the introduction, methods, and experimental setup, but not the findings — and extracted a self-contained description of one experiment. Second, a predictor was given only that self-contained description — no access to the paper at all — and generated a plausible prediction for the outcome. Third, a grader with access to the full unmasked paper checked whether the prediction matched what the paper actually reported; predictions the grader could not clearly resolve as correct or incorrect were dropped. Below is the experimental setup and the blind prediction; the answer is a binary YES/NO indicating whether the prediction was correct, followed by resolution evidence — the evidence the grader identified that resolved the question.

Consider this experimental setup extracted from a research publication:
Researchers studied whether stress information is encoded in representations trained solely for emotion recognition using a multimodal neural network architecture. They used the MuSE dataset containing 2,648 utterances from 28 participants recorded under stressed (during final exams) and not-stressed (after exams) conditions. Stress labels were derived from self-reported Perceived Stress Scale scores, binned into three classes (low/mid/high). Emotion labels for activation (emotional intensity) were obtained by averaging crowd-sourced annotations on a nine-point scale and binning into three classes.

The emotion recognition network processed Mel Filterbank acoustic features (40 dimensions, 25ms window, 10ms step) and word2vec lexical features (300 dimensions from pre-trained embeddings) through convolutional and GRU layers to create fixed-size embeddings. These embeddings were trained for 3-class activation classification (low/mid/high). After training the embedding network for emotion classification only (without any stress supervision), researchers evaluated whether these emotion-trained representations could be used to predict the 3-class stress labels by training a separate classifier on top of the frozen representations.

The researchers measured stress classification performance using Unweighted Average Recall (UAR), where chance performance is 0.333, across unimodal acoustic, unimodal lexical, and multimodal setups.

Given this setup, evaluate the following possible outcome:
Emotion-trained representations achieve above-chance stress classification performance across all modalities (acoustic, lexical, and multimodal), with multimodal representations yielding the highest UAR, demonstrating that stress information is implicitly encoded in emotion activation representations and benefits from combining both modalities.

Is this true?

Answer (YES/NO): YES